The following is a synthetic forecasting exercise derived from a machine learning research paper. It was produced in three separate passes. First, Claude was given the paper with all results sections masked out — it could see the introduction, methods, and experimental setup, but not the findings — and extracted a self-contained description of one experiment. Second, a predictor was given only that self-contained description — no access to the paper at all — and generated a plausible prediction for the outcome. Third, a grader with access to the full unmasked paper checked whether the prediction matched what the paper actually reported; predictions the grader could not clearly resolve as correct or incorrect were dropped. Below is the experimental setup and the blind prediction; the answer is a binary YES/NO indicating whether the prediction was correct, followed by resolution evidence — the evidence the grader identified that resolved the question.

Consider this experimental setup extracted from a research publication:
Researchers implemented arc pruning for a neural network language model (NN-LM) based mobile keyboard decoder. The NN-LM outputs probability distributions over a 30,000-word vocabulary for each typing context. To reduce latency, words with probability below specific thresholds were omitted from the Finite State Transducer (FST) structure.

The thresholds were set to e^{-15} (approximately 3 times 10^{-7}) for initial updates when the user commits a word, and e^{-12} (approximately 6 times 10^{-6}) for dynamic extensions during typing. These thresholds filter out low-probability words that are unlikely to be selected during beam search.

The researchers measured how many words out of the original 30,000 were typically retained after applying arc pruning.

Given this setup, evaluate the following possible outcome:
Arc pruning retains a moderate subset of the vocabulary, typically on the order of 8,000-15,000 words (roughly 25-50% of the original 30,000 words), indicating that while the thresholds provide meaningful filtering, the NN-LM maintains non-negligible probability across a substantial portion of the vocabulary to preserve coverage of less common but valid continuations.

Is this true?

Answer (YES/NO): NO